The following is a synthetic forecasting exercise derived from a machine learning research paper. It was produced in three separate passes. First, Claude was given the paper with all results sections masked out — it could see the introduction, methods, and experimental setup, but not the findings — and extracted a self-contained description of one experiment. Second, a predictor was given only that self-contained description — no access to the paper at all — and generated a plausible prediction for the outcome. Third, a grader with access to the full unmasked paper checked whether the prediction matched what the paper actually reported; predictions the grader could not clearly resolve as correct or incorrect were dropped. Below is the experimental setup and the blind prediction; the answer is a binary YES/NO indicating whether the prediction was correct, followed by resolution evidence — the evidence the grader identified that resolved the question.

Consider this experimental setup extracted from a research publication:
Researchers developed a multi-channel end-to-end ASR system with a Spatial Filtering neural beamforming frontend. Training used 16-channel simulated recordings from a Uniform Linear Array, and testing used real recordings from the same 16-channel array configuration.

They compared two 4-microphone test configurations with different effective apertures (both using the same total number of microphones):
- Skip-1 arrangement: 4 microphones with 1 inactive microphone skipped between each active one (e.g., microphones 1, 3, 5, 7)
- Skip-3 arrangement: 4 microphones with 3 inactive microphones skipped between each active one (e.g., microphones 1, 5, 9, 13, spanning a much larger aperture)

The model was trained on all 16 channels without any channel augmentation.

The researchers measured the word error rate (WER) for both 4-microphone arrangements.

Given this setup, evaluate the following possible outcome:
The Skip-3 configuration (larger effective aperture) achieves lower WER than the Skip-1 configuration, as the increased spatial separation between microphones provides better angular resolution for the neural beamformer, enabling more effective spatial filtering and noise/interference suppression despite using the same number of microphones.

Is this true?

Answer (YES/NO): YES